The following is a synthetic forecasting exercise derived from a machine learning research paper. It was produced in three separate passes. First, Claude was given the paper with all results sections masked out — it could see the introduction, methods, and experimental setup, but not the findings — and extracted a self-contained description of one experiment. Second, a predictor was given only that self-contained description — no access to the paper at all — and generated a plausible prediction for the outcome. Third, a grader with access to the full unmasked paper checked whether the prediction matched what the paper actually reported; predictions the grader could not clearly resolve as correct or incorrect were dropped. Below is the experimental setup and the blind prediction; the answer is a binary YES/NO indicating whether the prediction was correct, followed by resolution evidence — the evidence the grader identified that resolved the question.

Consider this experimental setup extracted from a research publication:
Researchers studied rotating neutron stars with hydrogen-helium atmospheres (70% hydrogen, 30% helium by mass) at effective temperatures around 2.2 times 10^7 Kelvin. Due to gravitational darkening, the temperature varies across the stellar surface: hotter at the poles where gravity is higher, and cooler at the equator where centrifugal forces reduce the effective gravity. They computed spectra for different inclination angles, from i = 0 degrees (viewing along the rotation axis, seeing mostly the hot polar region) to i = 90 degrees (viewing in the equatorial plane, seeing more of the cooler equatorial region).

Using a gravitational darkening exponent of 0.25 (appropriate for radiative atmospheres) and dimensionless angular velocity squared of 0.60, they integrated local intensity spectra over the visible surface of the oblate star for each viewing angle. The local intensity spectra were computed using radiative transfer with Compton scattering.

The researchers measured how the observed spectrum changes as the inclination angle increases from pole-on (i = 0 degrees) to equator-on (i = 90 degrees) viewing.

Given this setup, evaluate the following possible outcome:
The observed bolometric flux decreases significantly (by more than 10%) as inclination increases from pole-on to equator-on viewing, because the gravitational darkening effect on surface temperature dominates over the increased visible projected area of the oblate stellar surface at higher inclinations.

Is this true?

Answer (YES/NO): YES